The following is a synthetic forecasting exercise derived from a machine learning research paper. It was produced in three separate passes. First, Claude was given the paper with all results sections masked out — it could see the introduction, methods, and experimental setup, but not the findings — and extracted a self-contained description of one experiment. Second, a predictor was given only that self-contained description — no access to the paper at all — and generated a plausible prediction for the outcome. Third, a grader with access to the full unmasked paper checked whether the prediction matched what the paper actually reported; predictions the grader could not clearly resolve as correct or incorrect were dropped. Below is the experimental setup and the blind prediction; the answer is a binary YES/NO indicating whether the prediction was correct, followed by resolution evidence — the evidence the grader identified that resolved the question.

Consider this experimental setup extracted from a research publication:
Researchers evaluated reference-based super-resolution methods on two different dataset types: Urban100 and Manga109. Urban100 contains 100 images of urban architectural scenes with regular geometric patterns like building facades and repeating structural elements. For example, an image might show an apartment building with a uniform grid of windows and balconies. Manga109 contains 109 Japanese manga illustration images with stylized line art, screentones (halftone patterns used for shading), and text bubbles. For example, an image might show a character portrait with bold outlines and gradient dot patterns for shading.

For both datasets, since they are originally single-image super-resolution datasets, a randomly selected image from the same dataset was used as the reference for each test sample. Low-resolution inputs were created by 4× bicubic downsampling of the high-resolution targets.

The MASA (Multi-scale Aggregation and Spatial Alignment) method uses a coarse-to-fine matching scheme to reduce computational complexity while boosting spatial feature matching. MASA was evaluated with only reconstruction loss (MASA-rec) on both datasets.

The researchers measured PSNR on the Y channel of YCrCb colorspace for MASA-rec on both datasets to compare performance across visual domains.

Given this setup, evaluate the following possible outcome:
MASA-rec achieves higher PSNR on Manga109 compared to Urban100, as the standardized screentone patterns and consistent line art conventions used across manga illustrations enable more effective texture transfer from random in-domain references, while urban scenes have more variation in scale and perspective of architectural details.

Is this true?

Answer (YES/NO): YES